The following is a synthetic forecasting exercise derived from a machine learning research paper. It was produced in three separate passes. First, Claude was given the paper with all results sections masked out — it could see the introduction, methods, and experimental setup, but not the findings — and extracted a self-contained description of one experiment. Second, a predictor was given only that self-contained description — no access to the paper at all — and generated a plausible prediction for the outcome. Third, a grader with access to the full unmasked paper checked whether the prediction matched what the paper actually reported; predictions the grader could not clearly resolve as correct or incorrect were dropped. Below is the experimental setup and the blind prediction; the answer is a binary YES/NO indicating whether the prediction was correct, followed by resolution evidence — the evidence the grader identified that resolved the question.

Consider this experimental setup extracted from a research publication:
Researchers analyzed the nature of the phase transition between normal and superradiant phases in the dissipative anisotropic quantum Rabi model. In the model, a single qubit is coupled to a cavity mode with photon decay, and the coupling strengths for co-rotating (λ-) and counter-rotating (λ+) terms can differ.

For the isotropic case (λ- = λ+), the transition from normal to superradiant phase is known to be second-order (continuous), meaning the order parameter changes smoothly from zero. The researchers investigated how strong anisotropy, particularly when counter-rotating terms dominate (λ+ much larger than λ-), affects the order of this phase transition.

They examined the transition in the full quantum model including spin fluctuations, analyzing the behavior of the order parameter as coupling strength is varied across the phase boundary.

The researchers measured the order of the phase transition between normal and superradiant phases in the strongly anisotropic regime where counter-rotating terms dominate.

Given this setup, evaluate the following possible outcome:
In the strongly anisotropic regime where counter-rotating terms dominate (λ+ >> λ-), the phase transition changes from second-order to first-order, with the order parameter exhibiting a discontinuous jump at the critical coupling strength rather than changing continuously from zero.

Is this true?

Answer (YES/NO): YES